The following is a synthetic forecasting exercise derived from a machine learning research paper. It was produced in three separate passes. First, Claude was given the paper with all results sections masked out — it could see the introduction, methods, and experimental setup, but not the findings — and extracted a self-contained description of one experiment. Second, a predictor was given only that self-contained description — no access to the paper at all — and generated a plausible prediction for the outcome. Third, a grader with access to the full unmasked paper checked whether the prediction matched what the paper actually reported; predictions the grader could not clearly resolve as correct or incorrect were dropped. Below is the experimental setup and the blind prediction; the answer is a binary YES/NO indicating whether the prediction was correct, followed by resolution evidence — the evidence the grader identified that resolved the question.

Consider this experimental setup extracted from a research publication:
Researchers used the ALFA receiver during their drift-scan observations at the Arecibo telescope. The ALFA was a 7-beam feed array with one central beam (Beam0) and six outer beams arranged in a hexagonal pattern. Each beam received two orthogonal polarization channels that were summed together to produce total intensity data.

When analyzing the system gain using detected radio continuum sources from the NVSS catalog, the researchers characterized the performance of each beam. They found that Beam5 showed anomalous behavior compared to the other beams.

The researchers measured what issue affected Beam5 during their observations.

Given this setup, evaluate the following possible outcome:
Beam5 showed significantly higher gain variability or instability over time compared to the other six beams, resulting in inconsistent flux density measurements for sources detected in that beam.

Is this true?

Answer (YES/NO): NO